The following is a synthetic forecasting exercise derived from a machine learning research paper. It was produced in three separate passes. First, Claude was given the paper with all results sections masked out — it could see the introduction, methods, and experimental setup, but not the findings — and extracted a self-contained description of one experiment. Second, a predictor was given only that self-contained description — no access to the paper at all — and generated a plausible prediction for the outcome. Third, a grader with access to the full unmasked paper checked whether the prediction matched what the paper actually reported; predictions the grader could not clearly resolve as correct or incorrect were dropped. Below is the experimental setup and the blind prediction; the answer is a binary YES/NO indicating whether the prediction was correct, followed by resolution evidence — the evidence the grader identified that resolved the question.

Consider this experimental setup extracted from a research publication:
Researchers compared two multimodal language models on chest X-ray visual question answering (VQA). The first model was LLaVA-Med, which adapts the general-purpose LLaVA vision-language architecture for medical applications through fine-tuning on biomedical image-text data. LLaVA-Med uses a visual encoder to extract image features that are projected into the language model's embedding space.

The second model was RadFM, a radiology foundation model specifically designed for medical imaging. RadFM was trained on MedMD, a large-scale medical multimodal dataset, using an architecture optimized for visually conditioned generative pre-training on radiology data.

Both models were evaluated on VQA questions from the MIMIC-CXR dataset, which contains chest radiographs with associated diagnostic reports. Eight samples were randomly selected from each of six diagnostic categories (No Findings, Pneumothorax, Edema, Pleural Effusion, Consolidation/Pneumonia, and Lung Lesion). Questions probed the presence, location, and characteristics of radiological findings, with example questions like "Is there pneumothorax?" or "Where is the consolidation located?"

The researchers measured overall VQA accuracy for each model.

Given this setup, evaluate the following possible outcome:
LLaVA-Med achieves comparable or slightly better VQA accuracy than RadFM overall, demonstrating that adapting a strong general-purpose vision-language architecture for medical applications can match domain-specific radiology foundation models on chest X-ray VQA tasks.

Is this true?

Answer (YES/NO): NO